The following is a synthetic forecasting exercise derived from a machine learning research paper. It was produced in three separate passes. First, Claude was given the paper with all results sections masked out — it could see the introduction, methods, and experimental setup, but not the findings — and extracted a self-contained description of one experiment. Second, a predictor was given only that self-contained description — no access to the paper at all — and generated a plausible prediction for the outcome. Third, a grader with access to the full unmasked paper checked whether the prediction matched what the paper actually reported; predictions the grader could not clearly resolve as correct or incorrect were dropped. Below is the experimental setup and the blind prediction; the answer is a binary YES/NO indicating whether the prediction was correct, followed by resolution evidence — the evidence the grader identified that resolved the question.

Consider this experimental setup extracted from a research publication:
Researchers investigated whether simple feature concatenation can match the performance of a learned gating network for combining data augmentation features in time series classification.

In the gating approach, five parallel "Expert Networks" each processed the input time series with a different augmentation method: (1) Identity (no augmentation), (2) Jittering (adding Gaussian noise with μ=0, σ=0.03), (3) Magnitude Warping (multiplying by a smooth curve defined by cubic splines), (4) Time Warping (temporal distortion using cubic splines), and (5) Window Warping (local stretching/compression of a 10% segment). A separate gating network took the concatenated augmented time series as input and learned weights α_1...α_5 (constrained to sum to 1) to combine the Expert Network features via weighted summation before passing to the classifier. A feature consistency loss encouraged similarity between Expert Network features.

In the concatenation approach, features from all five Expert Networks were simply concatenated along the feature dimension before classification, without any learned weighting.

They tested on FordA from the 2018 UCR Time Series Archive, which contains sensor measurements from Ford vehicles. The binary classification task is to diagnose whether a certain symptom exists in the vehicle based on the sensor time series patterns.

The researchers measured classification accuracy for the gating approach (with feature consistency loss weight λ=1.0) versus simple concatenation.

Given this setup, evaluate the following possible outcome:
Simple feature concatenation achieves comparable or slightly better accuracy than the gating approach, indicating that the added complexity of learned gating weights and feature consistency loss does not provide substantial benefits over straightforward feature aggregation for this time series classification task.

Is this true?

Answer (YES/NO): YES